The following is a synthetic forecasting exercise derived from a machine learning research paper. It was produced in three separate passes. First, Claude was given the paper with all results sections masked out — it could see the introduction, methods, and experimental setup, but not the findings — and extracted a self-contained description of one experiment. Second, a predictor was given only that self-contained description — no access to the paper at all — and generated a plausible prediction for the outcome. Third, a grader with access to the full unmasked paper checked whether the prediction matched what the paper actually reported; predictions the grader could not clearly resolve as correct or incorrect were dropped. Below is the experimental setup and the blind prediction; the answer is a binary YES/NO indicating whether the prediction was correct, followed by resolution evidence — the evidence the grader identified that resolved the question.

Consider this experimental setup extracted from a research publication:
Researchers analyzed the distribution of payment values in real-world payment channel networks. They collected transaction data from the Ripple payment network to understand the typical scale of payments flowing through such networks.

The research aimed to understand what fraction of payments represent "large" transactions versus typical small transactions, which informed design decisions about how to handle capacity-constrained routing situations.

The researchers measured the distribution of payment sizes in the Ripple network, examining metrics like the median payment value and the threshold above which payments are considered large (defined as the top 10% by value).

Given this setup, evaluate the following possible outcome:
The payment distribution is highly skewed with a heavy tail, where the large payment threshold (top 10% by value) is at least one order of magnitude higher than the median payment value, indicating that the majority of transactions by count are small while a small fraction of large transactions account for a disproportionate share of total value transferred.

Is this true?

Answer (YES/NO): YES